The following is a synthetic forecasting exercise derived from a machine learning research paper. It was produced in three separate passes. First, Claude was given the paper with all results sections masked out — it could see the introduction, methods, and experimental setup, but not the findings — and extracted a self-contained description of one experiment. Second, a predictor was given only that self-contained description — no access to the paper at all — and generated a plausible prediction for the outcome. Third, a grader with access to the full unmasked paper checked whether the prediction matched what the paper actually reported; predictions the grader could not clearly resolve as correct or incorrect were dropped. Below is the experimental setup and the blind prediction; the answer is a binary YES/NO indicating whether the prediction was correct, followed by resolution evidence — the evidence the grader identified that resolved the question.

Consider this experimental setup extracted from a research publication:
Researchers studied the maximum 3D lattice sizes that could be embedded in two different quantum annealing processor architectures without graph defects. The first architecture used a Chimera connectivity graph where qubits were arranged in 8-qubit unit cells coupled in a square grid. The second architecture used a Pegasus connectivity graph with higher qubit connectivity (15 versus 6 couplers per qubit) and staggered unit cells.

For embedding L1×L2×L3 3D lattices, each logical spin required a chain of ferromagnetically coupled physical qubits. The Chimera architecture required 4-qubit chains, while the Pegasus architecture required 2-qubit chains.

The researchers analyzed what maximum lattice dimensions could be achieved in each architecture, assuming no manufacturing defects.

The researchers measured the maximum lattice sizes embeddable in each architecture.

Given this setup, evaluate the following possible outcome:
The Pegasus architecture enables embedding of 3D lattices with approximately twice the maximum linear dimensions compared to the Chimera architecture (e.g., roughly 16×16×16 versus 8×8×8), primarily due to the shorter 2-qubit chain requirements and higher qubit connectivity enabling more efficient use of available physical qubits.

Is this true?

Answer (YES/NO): NO